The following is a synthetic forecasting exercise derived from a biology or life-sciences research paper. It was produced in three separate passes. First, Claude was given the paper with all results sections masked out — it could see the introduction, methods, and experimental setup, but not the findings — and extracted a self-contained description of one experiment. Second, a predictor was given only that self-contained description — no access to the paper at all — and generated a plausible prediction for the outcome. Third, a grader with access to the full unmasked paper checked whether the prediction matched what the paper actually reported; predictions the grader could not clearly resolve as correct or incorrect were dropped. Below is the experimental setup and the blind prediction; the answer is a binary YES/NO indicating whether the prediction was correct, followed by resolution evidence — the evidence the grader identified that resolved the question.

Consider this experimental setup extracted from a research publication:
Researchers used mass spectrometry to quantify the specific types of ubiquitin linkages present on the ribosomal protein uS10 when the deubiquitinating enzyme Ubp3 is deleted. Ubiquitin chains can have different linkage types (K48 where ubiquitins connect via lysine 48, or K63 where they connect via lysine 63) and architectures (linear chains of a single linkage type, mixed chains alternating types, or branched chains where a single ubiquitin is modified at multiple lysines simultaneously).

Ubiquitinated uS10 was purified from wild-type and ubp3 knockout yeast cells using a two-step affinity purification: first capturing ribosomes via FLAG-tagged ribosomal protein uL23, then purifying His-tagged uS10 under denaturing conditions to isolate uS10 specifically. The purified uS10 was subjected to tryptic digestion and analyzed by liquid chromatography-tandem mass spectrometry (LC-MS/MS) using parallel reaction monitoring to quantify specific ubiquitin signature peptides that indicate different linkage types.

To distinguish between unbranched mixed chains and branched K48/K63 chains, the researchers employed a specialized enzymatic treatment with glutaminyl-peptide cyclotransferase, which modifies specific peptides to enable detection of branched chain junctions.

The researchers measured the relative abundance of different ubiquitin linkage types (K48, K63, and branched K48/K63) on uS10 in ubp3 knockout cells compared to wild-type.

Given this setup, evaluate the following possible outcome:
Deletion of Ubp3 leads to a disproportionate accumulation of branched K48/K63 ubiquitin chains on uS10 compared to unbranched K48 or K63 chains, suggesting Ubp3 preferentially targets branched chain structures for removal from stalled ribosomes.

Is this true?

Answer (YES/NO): NO